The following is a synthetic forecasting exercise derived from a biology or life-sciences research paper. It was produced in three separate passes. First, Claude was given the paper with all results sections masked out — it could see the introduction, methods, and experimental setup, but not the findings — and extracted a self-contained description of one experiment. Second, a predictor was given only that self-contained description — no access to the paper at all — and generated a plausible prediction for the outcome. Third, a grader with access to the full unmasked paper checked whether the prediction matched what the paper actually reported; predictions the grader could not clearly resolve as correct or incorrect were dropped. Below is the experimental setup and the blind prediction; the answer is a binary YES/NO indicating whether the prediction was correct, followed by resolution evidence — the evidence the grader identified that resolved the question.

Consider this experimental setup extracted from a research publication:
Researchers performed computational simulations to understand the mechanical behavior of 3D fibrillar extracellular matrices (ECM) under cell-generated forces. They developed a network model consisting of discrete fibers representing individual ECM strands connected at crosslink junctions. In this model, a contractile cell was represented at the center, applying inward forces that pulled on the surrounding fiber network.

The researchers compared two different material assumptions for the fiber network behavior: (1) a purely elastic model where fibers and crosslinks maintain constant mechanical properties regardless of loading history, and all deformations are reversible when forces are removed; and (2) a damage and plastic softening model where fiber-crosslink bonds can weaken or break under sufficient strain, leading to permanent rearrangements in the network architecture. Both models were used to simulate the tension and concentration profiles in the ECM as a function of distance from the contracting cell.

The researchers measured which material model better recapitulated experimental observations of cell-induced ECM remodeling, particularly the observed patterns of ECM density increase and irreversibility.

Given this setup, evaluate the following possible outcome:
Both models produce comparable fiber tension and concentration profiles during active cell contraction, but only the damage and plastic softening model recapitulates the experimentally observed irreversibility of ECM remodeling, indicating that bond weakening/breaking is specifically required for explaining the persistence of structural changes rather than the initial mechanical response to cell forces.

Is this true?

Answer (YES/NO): NO